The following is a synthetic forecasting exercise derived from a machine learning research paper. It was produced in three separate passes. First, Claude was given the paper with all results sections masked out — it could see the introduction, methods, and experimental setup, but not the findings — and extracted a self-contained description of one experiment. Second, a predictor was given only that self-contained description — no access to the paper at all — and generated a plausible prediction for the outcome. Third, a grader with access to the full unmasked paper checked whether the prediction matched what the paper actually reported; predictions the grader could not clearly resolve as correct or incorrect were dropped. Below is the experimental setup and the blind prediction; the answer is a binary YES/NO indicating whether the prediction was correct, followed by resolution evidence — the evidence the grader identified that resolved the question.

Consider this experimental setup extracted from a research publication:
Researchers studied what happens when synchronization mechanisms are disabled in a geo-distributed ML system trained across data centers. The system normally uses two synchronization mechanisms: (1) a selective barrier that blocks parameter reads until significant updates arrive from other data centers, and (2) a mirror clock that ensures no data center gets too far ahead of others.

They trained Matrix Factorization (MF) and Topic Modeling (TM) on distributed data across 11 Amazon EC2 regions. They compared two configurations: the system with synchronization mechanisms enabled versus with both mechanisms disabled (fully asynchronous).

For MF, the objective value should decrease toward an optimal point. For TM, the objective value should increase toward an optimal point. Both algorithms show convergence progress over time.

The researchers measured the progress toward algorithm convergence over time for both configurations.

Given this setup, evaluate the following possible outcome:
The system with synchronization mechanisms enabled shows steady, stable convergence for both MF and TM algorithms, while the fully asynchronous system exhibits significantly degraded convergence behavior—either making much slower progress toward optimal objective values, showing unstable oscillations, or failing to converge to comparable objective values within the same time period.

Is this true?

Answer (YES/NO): YES